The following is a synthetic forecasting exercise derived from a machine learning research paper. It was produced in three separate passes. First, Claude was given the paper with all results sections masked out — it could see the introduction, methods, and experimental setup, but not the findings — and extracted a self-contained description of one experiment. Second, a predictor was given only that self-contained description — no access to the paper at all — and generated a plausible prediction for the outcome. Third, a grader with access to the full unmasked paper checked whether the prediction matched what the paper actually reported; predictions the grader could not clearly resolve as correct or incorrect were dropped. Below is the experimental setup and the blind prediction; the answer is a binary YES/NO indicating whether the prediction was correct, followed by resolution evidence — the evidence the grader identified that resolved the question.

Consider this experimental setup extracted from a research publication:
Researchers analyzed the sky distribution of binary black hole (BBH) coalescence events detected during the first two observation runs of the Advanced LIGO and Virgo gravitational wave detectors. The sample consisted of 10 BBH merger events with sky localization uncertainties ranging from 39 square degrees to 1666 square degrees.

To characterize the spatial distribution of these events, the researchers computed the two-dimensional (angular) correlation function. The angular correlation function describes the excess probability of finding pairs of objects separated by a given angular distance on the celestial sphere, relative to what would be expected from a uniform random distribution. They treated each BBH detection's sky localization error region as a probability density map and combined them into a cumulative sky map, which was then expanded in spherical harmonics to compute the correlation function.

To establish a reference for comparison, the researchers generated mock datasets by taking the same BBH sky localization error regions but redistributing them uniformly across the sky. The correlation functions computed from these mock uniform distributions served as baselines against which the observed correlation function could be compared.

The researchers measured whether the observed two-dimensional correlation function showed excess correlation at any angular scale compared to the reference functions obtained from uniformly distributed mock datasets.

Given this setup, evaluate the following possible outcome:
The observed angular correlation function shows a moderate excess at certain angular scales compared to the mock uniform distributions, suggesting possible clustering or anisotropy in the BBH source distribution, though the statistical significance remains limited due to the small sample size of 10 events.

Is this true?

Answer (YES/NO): NO